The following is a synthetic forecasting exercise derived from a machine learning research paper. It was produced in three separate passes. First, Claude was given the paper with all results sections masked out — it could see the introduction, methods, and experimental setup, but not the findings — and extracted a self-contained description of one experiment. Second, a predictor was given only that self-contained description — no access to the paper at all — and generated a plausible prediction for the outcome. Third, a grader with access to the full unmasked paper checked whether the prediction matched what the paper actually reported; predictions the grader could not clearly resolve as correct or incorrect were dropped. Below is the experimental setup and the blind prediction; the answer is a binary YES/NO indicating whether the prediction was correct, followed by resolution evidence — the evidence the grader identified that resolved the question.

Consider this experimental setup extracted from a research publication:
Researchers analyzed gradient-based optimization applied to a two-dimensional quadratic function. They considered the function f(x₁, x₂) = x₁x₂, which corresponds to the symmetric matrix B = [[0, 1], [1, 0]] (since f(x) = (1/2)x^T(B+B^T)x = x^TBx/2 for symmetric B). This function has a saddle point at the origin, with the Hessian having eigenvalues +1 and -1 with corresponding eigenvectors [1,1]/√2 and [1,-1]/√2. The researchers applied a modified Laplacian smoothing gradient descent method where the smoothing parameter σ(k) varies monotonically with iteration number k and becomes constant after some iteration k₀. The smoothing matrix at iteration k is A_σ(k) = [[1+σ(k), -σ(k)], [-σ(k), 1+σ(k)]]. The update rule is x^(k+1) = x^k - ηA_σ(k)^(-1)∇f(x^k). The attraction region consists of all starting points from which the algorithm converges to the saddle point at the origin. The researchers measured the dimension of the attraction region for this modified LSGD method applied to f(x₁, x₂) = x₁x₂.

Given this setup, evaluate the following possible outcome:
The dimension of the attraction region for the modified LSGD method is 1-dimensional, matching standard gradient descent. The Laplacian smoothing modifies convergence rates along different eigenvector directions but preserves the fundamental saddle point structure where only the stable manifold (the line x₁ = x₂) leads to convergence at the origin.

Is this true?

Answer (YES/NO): YES